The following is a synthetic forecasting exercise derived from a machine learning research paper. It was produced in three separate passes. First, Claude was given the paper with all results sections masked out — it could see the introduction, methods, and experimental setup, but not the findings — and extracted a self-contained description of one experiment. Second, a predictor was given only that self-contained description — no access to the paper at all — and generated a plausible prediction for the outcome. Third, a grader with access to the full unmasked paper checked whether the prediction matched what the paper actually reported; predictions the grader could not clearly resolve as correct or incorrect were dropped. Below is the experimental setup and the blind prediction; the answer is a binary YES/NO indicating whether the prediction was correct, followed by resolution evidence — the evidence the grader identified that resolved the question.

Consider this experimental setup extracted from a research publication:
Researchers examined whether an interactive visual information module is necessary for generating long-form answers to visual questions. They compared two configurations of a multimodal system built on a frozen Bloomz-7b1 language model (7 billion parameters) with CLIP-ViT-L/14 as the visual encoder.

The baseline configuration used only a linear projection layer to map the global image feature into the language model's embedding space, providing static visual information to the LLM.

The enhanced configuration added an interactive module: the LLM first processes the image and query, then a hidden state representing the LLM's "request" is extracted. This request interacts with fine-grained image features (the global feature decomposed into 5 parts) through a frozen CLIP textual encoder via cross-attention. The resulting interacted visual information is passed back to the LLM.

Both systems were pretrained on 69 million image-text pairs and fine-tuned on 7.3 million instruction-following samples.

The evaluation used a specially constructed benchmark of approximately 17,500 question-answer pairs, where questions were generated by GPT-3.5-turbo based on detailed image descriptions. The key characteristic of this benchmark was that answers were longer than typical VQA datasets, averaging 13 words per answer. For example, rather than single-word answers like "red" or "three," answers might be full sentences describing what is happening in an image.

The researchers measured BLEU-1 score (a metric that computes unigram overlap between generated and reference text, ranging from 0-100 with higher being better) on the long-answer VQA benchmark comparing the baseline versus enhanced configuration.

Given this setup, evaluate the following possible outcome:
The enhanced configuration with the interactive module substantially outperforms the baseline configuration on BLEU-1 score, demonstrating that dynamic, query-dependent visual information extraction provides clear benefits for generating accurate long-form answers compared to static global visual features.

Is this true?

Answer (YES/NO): YES